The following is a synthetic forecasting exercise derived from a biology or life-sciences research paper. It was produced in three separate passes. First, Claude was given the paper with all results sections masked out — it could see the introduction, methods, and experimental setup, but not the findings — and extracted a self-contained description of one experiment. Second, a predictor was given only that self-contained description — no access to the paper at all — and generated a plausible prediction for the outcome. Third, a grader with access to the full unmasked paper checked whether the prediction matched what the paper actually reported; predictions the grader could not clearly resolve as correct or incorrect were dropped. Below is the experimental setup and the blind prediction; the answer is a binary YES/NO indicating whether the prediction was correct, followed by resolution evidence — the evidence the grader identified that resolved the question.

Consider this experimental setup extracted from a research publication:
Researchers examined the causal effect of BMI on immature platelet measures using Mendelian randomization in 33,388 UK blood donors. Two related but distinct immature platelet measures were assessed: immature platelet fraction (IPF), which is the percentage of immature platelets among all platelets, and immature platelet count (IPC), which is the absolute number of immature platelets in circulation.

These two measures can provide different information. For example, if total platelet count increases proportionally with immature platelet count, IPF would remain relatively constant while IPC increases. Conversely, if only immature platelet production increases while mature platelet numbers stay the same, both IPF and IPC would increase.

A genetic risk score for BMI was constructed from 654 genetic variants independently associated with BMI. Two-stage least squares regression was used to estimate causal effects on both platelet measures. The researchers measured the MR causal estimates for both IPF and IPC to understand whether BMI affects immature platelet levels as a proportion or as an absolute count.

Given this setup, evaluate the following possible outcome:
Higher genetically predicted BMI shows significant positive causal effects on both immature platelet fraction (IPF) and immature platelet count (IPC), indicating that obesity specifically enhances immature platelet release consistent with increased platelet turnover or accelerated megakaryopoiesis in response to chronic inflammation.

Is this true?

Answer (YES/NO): NO